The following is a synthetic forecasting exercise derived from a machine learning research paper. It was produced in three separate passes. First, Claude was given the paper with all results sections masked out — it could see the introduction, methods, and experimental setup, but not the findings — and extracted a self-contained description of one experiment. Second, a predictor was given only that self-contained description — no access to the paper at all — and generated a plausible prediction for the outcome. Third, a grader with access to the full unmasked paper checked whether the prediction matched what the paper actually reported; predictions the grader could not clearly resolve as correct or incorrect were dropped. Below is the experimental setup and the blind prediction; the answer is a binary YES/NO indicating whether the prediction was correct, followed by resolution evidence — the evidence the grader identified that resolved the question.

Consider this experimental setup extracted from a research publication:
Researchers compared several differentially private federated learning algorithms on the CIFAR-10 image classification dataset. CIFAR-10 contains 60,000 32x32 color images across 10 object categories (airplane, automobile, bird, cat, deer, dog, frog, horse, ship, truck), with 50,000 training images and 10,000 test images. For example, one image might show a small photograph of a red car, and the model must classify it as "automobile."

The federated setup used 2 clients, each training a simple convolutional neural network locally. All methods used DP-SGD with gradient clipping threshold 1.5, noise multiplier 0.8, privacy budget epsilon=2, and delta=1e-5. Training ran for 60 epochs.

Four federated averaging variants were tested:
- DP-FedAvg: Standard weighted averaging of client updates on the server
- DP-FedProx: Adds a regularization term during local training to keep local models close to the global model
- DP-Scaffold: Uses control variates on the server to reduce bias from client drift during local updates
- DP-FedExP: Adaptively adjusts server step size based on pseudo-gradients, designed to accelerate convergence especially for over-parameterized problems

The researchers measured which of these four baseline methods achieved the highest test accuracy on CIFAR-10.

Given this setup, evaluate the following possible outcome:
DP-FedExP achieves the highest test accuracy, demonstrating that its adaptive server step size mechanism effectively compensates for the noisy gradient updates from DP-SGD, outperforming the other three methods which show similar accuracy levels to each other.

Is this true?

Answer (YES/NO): NO